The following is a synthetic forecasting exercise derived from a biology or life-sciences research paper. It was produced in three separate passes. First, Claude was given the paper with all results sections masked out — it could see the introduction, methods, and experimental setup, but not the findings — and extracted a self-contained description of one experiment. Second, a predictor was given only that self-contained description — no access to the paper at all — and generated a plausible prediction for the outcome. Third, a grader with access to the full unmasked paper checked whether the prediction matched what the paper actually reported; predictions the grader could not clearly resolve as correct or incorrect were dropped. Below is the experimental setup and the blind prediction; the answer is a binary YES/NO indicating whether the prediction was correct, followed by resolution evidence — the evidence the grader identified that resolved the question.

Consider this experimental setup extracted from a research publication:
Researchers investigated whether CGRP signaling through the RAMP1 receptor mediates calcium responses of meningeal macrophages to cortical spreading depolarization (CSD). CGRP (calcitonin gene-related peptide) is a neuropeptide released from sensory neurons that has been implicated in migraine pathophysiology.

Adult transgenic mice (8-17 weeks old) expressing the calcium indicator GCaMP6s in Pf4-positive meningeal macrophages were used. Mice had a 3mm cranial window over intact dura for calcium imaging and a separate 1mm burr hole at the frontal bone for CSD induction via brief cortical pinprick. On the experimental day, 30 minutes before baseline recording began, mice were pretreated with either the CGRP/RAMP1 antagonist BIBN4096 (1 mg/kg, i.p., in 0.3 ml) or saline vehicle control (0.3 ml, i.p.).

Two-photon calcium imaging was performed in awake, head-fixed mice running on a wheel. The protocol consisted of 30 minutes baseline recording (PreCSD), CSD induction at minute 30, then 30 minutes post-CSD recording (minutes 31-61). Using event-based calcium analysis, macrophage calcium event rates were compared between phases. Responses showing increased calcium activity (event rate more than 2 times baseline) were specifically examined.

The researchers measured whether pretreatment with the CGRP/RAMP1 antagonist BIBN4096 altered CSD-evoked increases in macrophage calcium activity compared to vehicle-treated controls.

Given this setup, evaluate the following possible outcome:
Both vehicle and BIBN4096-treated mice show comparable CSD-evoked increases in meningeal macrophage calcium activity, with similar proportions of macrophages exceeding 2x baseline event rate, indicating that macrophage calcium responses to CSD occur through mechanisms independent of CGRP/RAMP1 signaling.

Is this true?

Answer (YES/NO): NO